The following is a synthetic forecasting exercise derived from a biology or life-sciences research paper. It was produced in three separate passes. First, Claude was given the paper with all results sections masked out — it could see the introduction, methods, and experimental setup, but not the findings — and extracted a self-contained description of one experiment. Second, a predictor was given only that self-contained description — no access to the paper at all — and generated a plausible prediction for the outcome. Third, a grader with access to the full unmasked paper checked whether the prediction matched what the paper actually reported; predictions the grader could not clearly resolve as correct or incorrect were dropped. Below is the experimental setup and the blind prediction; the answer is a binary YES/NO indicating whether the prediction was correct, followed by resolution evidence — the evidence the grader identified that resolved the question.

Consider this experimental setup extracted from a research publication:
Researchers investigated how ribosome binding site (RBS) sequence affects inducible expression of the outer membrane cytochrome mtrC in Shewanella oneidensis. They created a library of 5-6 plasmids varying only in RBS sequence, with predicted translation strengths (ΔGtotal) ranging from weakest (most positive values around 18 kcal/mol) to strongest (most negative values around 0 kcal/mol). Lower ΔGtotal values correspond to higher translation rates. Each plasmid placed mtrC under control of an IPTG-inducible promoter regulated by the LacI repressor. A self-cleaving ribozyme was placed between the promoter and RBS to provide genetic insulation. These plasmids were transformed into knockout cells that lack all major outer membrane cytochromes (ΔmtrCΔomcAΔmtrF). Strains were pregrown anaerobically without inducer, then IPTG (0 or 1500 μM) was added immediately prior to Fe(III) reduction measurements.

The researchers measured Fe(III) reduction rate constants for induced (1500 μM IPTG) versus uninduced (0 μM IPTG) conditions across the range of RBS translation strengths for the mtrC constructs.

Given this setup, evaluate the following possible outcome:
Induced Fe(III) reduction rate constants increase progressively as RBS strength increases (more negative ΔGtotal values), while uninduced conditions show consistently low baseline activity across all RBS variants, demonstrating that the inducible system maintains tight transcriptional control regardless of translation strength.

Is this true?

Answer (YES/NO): NO